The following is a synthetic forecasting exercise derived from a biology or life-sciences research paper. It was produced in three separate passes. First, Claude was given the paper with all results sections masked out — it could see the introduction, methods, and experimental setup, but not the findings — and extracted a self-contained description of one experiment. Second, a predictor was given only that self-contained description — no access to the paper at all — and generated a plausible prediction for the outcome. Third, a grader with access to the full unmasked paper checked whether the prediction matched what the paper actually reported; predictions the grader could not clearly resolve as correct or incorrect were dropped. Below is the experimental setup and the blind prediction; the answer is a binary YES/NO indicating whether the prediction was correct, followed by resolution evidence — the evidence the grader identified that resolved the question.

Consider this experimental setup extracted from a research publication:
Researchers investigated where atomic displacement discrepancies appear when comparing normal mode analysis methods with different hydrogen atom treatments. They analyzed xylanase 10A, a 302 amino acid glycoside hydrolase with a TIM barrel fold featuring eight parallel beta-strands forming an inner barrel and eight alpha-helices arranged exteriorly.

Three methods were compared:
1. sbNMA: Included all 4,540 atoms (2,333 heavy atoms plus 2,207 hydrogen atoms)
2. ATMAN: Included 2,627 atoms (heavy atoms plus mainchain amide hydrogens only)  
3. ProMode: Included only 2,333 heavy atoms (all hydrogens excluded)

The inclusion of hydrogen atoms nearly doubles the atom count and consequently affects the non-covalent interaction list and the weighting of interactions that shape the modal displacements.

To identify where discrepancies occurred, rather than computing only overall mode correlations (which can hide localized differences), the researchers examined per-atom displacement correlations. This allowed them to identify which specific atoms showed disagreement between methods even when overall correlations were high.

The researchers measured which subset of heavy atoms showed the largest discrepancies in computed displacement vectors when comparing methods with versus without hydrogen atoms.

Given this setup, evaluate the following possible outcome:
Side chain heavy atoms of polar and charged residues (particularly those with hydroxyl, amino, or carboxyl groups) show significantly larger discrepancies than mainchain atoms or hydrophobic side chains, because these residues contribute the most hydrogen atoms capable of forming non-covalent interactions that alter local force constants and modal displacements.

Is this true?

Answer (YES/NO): NO